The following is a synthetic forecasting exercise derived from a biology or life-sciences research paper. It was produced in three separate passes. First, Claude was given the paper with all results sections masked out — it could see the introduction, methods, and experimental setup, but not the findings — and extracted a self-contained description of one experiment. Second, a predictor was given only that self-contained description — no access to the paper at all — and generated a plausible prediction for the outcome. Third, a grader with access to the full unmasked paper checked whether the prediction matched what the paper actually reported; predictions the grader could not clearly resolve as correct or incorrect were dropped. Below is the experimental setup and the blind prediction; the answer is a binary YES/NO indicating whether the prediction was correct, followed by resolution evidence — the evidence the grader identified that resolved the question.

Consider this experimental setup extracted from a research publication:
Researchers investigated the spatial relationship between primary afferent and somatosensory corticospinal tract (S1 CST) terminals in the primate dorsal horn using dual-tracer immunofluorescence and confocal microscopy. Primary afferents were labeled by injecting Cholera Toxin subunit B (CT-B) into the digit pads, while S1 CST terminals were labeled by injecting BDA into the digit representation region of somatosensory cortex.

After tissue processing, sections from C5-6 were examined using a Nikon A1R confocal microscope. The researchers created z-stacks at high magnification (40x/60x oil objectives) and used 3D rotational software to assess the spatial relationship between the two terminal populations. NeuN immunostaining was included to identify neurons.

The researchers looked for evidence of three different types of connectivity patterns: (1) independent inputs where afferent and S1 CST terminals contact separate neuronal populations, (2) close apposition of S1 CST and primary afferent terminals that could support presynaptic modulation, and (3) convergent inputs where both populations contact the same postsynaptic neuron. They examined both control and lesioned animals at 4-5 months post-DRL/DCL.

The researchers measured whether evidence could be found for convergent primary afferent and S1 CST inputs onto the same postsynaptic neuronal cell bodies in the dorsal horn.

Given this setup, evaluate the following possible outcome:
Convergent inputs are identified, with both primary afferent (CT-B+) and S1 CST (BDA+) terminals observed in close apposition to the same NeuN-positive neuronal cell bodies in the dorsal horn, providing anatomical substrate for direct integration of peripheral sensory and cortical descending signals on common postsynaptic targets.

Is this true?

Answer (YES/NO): YES